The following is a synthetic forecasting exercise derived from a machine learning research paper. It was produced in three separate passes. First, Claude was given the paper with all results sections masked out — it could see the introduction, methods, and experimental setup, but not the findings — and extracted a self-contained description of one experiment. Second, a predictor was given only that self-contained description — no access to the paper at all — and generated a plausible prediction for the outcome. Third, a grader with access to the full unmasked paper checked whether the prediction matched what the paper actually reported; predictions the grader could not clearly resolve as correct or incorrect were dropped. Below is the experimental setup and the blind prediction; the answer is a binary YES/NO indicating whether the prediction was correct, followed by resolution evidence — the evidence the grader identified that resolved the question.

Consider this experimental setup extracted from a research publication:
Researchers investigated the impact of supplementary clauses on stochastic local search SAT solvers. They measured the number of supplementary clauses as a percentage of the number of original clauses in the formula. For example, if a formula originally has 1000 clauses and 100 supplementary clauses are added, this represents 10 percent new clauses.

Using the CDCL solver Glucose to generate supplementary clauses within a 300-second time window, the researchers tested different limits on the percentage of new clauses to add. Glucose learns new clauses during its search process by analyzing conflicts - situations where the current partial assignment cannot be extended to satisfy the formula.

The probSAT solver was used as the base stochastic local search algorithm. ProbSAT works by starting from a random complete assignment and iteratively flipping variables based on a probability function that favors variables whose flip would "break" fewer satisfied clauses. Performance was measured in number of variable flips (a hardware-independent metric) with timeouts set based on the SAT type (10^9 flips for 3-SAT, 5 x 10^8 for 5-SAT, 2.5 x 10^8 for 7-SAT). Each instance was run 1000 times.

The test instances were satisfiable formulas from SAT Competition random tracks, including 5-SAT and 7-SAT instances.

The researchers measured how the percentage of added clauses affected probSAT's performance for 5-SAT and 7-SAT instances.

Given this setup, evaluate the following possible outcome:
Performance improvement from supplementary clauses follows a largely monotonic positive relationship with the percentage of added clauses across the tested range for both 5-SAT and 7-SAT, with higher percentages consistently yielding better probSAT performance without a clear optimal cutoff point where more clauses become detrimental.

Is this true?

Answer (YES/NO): NO